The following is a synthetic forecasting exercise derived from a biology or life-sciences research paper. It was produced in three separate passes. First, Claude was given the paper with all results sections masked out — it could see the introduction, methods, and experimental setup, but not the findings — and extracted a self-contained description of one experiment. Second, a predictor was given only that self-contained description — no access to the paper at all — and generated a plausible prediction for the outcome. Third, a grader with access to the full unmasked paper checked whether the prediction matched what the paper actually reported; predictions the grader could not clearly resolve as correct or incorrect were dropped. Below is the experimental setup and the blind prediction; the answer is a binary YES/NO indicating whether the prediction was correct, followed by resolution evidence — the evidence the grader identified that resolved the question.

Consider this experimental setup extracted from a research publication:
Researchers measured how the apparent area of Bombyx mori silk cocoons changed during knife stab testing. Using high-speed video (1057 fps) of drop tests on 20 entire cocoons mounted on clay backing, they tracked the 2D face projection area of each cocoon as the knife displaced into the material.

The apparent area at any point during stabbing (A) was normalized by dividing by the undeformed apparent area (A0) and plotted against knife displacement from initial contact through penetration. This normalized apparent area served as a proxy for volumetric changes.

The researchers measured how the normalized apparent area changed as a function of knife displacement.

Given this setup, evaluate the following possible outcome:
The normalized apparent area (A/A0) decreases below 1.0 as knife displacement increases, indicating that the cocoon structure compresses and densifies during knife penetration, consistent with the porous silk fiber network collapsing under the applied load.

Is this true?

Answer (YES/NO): YES